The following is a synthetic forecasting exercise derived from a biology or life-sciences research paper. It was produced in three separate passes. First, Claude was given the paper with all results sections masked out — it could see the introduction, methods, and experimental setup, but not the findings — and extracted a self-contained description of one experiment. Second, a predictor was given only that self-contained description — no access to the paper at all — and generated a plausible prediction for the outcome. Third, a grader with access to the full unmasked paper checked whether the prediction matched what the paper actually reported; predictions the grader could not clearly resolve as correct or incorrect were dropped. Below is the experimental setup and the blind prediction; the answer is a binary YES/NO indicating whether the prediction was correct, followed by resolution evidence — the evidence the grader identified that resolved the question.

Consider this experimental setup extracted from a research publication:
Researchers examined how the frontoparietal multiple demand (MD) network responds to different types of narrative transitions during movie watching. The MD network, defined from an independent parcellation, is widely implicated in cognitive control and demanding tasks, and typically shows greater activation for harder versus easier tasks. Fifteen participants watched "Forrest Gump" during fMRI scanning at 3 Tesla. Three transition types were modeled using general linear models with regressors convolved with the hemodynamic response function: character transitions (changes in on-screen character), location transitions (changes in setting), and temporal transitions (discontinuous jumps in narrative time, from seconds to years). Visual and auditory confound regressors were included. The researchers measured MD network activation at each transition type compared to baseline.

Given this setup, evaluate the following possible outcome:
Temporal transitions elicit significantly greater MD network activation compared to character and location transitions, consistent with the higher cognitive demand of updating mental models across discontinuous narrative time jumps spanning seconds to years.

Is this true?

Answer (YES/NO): YES